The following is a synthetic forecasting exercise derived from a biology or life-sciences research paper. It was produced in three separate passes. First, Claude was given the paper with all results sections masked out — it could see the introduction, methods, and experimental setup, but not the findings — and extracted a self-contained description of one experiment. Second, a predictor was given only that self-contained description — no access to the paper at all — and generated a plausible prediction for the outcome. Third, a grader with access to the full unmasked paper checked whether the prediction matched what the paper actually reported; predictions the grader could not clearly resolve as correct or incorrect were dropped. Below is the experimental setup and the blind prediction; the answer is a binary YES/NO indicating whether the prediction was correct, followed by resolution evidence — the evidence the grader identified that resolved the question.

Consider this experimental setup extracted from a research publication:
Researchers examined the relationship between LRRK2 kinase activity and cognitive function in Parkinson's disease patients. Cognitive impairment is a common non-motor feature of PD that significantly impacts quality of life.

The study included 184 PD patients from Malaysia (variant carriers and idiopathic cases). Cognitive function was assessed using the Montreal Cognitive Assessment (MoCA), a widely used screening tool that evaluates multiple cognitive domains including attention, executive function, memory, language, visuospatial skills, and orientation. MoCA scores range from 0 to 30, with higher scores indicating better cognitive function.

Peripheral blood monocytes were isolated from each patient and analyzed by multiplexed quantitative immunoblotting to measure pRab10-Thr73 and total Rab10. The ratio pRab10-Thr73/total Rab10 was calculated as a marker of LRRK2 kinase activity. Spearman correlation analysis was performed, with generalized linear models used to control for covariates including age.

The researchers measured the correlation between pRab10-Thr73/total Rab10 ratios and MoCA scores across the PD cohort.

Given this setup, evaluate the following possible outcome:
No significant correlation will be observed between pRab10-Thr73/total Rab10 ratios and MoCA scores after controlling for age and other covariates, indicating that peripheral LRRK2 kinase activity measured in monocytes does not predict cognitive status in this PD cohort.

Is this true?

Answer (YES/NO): NO